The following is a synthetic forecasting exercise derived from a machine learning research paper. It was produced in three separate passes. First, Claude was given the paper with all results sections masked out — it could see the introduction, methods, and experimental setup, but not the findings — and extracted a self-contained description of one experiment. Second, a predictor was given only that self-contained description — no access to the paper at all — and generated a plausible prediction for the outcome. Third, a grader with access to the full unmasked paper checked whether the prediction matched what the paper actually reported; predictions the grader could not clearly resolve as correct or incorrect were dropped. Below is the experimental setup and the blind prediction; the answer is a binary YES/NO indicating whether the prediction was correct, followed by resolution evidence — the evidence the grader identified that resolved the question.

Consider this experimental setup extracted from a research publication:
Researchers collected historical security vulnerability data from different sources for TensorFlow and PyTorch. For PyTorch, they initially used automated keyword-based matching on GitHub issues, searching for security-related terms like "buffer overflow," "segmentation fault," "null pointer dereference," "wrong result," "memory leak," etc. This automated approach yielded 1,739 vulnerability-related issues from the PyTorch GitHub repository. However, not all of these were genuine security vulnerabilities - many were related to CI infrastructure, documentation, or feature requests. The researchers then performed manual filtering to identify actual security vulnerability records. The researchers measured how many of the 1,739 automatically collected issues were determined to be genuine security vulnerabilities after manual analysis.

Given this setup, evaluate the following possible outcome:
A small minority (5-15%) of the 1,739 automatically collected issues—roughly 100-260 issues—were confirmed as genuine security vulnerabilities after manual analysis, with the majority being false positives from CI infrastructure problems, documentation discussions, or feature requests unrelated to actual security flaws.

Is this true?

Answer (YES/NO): YES